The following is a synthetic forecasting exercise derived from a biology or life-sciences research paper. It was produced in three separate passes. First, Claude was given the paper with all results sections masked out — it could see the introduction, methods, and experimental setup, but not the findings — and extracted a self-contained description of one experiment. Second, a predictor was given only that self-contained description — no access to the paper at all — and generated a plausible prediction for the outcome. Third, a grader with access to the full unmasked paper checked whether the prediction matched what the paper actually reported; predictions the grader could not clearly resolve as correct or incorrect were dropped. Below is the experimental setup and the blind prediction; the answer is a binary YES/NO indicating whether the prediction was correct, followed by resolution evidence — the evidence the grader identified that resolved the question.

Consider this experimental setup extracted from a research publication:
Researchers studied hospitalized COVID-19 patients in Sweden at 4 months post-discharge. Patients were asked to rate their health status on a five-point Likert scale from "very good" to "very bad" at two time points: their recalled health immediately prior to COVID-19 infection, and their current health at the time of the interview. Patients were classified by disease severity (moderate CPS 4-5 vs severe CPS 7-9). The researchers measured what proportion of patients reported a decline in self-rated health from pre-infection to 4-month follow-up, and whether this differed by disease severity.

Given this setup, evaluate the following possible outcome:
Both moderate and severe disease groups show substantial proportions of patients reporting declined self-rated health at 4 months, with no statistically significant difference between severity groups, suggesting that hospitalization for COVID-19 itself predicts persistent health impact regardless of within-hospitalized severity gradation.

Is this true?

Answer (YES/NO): NO